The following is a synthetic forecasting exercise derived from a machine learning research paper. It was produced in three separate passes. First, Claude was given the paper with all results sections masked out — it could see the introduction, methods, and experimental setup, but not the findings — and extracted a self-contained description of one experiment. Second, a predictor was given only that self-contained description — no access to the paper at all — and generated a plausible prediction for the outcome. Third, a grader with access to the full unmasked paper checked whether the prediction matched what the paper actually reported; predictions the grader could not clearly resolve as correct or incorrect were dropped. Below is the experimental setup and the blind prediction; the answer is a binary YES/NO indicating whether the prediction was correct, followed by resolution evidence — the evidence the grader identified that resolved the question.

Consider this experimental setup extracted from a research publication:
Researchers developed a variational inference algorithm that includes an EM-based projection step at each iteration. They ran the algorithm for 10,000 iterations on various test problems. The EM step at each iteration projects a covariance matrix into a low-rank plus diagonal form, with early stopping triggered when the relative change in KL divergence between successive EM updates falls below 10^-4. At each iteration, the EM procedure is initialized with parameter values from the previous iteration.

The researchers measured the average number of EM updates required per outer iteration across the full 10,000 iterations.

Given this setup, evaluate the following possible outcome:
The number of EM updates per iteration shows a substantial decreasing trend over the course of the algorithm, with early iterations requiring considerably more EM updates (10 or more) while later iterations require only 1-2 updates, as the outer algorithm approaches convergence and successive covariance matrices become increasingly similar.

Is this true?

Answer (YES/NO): NO